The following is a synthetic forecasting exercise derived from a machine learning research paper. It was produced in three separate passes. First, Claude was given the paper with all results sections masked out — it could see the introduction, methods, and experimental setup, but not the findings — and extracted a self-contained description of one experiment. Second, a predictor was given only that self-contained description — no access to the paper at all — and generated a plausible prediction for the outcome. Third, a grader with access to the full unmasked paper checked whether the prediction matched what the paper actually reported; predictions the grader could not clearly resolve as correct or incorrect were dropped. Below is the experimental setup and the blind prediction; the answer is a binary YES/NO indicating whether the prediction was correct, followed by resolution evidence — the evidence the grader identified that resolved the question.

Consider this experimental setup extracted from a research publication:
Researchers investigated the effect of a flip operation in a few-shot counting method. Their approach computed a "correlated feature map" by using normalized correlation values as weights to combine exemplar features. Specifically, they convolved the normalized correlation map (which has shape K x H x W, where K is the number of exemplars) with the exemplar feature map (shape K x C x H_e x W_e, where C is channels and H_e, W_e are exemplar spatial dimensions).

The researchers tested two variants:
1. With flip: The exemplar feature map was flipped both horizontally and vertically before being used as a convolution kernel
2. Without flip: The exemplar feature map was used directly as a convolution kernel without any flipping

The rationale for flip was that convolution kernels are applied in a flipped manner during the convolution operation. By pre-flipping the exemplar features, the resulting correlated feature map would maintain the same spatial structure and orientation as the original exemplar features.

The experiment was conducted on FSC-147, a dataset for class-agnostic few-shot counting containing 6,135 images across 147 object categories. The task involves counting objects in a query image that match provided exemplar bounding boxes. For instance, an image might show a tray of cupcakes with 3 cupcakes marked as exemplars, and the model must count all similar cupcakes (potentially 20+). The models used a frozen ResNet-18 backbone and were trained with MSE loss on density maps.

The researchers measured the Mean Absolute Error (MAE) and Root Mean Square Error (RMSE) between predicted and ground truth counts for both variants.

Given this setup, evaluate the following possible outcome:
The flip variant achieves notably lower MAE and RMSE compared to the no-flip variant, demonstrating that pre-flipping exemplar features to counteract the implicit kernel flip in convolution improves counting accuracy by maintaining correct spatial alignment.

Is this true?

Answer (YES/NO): YES